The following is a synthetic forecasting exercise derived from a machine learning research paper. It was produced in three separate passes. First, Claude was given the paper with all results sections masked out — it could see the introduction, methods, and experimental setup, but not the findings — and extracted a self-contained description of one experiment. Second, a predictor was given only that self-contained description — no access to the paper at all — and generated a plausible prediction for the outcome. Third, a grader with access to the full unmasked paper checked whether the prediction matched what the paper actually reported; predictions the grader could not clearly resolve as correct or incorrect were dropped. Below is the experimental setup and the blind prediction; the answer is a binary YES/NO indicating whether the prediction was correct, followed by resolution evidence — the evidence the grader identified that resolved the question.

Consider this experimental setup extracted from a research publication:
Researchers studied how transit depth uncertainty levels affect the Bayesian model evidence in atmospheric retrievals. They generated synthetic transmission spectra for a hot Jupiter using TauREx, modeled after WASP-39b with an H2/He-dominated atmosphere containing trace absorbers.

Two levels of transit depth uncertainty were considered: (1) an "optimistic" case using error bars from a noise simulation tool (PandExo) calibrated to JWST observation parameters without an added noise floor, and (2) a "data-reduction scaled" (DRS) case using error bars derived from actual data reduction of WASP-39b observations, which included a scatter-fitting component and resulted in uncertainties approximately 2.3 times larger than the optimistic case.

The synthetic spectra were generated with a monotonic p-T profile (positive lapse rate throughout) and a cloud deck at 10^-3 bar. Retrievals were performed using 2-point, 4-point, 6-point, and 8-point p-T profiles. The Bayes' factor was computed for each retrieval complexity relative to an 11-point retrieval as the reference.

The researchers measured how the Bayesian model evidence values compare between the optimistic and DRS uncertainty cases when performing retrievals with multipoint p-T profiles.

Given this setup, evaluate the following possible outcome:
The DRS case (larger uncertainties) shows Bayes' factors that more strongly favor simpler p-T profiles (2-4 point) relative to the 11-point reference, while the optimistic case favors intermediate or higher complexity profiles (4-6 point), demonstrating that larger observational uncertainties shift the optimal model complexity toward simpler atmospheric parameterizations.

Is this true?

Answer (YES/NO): NO